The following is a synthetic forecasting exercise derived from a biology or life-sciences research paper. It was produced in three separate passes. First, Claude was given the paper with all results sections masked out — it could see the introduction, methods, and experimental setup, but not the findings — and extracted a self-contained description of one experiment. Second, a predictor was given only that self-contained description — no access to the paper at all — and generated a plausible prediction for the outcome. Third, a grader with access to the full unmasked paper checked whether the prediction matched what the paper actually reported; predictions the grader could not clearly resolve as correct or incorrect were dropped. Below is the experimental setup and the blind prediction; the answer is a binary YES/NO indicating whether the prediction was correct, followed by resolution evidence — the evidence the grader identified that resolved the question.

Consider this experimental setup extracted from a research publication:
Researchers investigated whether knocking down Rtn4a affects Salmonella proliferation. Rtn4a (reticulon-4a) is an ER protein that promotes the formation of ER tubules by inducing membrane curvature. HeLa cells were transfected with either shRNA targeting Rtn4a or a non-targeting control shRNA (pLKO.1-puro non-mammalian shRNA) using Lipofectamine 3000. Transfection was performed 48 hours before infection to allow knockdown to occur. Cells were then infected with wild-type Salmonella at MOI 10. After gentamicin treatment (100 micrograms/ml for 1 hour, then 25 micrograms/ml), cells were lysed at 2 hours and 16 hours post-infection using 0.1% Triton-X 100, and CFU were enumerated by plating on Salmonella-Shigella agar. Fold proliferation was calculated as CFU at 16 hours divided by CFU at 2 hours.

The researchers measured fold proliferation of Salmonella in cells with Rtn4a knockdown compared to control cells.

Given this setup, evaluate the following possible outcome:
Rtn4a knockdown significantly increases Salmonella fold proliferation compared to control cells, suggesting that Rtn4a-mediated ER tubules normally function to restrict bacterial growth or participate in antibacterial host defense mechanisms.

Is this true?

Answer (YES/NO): NO